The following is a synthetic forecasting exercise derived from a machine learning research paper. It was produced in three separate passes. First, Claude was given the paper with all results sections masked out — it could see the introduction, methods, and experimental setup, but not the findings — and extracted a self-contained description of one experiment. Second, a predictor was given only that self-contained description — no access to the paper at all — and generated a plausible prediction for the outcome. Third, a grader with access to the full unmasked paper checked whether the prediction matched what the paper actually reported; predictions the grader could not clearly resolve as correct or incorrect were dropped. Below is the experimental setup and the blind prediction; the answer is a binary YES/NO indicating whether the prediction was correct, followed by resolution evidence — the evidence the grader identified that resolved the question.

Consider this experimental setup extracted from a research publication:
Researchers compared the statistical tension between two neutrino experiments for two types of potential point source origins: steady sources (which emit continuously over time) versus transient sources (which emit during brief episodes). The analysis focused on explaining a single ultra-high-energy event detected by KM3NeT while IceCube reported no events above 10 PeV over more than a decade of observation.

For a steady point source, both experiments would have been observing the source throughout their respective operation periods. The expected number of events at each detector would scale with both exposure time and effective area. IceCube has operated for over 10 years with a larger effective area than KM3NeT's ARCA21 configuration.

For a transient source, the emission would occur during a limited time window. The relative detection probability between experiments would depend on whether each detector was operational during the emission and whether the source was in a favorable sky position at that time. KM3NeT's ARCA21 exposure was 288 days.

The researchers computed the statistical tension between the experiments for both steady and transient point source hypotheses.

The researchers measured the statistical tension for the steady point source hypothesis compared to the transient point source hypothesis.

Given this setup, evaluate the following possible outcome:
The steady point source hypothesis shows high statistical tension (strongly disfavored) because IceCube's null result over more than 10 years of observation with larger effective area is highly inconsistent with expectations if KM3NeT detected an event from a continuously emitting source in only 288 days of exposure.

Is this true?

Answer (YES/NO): YES